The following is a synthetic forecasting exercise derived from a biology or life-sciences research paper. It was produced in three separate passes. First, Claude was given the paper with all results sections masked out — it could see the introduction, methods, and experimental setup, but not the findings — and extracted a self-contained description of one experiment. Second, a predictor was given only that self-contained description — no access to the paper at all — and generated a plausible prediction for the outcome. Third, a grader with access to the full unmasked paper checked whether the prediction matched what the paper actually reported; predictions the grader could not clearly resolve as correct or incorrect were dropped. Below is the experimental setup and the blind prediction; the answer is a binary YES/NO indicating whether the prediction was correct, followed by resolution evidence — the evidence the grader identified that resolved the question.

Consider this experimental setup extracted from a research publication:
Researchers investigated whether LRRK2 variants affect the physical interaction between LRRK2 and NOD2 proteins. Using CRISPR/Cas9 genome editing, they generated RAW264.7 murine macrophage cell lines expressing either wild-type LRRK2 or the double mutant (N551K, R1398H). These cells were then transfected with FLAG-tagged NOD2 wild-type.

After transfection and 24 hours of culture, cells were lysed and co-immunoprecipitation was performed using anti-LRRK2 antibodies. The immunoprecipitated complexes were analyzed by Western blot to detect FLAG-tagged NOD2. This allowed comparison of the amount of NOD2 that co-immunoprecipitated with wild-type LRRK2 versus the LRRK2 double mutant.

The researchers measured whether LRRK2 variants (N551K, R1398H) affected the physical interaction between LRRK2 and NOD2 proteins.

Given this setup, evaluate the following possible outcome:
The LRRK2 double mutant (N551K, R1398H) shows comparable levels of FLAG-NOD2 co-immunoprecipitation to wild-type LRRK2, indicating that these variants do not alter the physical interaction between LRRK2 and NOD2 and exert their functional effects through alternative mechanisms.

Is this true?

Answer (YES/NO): YES